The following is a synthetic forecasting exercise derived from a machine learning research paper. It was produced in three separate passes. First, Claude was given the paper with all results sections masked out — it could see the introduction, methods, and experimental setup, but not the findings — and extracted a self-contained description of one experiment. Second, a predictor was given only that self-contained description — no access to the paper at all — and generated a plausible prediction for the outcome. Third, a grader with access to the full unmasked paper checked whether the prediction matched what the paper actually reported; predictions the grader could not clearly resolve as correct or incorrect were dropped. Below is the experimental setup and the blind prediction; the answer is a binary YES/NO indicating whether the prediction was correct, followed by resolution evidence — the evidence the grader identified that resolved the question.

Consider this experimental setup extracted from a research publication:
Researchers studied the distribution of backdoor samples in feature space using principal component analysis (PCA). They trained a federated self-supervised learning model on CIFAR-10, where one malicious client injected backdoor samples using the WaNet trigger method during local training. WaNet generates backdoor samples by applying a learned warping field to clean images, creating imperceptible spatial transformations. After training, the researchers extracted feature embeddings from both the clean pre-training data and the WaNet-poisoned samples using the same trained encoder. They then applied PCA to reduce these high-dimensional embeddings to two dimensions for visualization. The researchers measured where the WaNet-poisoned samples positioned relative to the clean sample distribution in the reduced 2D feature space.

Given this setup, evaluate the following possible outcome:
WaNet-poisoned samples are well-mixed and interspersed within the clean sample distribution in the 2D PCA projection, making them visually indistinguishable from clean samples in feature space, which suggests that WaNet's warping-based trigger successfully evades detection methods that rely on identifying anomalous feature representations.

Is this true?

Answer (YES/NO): NO